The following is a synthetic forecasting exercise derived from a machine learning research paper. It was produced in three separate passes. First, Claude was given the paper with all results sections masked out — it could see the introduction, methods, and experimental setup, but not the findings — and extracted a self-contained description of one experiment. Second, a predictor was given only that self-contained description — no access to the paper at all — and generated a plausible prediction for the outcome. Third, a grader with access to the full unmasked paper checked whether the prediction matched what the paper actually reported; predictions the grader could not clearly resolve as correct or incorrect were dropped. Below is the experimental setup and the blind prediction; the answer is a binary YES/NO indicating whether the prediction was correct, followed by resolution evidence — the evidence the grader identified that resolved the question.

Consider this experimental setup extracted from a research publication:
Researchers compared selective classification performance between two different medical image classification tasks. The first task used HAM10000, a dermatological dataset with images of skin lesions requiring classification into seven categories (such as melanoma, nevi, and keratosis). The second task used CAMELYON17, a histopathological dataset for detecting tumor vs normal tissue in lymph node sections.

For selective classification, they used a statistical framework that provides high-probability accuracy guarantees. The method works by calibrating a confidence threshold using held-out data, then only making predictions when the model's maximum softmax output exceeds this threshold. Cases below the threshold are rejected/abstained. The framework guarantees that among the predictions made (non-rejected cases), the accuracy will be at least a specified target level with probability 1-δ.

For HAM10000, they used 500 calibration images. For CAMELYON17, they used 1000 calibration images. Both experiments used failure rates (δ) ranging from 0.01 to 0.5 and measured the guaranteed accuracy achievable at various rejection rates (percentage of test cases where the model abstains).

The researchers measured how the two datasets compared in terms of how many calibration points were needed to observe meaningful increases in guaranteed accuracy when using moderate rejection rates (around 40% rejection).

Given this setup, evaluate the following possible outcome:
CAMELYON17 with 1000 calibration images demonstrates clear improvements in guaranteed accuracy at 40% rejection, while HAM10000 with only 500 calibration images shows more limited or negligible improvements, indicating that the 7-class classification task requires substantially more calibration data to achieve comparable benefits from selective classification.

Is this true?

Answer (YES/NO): NO